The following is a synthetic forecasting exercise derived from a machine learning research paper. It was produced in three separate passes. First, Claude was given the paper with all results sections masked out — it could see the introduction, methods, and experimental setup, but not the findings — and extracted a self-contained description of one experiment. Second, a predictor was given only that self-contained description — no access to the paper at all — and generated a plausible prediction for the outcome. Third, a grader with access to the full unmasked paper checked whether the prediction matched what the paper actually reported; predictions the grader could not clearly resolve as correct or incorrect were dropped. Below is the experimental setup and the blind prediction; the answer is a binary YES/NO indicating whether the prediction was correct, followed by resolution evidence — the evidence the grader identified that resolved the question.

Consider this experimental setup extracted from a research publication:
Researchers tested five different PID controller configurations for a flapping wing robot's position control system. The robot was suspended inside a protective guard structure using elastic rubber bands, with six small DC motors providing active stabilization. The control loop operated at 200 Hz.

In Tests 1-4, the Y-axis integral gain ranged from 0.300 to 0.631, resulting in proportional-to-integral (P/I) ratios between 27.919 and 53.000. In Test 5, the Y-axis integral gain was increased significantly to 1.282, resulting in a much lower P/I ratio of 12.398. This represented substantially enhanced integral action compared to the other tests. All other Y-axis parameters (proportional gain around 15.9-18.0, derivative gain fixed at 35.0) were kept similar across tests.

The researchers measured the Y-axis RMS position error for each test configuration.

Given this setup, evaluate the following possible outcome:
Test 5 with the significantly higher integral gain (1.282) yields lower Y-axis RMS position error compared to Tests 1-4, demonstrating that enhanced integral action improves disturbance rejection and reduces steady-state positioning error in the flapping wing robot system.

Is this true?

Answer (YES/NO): NO